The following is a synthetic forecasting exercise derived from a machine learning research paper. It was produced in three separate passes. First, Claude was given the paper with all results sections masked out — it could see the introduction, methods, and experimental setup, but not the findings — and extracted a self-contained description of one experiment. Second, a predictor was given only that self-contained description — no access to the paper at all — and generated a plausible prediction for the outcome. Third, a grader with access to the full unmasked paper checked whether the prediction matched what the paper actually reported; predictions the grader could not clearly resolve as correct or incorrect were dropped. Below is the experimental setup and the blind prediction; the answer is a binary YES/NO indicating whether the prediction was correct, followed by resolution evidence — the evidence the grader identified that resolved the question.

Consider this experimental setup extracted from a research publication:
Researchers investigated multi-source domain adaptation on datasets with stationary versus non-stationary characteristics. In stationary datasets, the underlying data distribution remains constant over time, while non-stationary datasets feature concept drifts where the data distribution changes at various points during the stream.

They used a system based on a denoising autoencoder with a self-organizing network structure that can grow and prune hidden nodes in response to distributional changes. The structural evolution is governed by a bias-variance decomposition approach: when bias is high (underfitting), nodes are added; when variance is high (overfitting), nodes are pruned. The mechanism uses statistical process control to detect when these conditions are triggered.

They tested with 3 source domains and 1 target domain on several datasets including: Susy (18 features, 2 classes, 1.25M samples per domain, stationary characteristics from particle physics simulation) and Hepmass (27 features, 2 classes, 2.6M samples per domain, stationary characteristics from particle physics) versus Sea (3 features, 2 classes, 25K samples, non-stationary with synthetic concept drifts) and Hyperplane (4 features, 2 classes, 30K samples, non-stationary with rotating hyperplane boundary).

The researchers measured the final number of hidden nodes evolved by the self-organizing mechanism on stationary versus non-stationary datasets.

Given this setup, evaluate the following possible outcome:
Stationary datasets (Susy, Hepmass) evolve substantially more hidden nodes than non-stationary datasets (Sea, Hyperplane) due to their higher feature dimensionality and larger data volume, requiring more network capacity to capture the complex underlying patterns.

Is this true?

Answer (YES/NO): NO